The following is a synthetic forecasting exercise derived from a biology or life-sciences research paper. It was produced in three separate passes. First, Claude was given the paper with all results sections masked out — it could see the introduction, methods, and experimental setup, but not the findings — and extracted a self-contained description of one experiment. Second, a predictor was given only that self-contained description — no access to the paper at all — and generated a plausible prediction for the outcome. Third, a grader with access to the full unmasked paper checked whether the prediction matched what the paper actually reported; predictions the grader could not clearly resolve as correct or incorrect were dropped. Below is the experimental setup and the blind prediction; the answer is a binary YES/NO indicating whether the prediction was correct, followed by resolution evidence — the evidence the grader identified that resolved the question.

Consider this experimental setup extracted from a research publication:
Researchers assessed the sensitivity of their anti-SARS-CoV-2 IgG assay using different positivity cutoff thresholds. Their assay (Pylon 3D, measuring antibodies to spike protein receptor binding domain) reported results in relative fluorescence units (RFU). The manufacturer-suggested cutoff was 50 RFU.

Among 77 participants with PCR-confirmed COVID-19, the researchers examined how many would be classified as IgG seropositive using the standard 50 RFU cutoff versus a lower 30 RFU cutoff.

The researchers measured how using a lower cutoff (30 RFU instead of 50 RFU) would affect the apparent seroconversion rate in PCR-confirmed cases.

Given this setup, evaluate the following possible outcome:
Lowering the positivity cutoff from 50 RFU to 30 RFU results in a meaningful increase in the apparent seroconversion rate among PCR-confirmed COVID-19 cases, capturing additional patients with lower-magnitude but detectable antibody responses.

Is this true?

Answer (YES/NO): YES